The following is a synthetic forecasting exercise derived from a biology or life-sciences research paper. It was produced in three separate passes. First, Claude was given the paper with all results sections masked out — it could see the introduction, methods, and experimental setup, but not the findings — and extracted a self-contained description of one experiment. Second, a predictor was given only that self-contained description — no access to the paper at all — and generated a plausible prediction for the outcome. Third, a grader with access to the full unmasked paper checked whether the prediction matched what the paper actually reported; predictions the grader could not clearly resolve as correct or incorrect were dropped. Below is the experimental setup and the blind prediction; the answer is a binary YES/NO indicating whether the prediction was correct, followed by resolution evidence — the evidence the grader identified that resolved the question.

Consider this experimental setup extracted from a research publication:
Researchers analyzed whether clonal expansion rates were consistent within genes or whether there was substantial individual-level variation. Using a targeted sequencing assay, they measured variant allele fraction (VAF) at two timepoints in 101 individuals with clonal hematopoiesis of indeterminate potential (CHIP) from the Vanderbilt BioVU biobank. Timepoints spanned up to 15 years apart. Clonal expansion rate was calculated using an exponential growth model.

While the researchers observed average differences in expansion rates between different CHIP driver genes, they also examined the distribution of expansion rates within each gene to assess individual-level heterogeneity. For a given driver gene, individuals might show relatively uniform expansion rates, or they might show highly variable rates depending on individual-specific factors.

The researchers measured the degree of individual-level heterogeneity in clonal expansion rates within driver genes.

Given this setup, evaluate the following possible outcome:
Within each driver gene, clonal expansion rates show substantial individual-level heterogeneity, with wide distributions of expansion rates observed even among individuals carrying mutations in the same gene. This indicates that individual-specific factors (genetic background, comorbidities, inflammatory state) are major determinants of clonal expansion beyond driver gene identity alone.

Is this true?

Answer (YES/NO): YES